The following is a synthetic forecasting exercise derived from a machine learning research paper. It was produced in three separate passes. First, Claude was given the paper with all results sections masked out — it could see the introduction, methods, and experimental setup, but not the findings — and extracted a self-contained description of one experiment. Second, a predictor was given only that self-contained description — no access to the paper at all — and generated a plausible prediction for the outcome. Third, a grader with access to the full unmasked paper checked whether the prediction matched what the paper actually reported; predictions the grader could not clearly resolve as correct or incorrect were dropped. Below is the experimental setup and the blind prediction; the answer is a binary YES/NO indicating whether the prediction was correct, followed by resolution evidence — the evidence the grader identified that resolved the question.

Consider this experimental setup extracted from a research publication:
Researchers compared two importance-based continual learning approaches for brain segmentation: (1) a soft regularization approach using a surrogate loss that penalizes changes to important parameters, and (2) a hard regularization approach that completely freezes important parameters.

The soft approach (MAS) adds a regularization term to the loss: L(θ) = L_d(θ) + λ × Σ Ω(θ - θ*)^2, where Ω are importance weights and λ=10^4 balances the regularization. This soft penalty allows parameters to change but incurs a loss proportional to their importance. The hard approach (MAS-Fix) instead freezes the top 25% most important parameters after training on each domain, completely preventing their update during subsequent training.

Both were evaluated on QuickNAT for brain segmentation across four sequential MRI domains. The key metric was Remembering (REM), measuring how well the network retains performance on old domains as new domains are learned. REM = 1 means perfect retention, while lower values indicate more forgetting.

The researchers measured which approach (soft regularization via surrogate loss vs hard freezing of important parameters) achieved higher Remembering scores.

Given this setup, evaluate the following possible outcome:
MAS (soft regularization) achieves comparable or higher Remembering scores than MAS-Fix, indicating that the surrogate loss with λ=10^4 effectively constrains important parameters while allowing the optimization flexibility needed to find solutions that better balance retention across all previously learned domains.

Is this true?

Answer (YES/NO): NO